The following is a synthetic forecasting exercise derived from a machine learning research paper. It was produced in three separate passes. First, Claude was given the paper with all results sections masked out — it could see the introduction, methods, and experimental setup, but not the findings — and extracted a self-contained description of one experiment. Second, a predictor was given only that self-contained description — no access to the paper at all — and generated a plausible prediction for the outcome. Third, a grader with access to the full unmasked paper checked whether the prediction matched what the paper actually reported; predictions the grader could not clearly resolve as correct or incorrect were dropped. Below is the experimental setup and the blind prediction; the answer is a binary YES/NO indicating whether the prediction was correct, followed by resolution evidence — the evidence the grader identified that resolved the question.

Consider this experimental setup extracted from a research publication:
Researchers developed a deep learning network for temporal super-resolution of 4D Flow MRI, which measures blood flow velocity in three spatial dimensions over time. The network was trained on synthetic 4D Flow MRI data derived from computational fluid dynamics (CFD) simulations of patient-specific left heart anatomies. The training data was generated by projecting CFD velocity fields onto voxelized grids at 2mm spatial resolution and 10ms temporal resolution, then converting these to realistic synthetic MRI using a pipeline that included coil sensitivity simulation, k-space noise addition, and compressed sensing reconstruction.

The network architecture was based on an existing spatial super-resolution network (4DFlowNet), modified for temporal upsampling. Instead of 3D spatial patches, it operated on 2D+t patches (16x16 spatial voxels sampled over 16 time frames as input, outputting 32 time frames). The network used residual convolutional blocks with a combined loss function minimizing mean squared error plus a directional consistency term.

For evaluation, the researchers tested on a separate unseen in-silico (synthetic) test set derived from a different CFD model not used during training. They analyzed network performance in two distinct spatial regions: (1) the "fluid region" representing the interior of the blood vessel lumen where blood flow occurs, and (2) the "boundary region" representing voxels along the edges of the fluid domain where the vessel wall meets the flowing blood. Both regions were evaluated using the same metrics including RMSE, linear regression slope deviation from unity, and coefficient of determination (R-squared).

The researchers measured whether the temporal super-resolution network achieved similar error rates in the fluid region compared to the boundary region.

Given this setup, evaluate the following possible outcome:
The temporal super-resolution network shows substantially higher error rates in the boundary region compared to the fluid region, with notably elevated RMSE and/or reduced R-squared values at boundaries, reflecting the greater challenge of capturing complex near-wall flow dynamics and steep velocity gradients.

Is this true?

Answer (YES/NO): YES